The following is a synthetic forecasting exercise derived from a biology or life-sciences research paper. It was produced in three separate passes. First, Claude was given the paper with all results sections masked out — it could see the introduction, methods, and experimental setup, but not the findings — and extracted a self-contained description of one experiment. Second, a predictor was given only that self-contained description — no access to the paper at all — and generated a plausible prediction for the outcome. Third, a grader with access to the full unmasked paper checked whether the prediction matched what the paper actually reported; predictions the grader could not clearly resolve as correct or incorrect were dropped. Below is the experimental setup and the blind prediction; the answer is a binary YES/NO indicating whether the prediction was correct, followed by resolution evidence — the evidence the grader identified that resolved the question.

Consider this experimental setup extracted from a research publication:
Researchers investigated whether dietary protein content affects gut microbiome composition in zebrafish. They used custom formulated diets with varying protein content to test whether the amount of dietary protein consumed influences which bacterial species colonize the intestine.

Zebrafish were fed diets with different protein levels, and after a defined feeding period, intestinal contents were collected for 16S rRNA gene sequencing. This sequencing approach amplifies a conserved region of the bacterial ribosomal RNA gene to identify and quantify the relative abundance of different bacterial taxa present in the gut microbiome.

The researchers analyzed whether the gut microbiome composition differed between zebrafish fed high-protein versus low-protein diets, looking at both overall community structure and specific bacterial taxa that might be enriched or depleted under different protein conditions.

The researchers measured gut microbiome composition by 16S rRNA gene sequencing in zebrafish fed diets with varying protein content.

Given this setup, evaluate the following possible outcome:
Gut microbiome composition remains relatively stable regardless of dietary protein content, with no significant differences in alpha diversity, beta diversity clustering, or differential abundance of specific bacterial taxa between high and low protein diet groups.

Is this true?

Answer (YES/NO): NO